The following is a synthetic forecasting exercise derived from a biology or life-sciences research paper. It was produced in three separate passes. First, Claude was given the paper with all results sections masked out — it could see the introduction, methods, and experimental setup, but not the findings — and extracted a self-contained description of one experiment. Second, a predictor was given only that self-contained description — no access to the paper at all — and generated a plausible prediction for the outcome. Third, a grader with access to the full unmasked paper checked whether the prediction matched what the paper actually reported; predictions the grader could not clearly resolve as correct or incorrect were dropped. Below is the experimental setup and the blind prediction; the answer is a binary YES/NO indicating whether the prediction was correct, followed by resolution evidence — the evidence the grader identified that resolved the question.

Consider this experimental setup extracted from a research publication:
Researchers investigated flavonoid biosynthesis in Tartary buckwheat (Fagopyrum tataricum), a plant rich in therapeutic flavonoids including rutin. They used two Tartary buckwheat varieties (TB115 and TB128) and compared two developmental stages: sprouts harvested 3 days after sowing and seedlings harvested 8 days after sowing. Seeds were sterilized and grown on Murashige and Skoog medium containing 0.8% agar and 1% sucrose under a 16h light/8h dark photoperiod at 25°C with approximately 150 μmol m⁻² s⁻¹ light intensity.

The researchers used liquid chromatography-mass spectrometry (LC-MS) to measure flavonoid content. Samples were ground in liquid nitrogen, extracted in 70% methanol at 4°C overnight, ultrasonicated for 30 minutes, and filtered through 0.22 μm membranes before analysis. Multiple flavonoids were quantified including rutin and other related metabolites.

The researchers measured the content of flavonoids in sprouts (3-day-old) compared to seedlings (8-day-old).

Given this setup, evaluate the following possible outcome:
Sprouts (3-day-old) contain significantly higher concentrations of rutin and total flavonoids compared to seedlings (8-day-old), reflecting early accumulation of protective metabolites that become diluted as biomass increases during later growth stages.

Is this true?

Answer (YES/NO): YES